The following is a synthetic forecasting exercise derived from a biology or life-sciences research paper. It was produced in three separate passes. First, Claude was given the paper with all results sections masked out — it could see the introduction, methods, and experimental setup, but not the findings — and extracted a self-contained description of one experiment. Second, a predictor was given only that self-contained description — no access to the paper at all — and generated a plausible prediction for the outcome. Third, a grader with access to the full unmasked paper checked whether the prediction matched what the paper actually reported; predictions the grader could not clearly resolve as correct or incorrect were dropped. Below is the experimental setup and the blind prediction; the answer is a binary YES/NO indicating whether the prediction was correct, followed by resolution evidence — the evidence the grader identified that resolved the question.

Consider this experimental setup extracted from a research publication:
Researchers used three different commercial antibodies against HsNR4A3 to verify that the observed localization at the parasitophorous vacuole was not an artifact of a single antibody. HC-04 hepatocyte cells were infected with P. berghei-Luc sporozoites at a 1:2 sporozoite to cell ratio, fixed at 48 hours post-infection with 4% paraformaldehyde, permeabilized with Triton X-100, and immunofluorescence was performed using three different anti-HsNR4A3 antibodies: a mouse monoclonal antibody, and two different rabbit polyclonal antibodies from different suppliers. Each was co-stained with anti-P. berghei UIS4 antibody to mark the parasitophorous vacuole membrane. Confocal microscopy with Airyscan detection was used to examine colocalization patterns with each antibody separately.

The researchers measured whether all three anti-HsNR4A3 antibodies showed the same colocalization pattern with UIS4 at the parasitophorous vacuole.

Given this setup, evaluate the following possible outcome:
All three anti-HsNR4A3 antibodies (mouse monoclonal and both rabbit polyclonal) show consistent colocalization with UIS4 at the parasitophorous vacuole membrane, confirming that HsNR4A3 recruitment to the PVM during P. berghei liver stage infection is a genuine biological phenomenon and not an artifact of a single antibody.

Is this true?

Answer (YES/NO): YES